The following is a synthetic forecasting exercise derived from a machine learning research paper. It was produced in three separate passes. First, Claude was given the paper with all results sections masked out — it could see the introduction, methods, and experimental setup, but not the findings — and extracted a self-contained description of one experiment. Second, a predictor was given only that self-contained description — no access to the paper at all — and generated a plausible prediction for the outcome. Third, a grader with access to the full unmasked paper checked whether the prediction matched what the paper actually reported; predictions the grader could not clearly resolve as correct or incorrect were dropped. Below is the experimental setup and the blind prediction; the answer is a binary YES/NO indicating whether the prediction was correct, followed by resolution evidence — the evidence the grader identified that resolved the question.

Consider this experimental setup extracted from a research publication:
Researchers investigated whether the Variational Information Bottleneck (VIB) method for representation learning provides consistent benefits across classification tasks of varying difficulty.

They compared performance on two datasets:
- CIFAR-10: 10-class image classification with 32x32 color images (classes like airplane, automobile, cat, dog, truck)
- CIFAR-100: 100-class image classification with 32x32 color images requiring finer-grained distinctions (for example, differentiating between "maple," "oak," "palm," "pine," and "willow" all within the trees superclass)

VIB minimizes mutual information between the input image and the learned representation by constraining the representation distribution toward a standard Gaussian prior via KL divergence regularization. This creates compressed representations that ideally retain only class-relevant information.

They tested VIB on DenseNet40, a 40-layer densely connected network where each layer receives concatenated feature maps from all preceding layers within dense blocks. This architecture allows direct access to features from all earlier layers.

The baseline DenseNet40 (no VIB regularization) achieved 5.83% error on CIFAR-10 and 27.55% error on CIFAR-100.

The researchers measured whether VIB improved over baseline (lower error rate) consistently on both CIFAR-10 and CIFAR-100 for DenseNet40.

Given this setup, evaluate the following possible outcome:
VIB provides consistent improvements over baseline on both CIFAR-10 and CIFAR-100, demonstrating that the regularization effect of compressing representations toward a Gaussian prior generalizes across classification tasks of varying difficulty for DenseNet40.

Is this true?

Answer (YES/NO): YES